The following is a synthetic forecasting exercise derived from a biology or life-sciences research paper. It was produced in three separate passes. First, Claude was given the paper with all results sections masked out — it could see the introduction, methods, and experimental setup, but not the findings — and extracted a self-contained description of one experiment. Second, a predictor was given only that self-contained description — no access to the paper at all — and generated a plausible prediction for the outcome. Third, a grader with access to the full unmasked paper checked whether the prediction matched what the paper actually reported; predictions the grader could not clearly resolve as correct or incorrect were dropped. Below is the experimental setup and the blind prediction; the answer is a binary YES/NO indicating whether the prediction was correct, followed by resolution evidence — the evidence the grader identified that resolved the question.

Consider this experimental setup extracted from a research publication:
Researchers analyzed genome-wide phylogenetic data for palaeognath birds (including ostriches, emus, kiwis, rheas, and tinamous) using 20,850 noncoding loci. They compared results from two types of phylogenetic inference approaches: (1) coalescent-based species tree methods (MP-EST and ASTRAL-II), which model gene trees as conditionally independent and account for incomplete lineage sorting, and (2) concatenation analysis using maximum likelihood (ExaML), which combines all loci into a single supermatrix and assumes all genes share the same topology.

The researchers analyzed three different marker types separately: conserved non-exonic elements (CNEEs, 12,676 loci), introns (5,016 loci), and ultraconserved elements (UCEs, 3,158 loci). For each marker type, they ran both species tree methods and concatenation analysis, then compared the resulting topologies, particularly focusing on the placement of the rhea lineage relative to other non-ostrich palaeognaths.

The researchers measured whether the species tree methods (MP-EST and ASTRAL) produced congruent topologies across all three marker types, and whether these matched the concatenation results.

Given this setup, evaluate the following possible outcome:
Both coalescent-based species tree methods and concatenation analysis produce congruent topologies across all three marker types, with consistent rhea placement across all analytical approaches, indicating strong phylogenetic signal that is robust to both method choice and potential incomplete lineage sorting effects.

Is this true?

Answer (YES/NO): NO